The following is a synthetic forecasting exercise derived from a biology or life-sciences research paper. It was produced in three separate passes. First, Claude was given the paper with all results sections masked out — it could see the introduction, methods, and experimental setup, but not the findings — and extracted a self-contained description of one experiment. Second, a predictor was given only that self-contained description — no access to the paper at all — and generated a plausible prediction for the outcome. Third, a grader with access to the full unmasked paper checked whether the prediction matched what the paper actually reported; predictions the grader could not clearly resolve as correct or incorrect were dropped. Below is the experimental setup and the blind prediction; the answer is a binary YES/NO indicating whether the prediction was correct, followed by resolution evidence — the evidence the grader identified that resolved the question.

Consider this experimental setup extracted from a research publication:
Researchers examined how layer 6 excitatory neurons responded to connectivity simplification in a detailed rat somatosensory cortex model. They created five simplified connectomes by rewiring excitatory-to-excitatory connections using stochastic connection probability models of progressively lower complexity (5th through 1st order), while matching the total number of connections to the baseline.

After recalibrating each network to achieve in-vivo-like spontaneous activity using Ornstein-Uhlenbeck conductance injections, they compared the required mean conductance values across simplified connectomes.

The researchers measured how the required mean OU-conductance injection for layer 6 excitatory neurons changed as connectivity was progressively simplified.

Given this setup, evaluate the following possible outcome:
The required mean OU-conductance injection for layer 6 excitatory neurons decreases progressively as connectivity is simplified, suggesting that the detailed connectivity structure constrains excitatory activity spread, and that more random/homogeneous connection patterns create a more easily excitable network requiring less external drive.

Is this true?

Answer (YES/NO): NO